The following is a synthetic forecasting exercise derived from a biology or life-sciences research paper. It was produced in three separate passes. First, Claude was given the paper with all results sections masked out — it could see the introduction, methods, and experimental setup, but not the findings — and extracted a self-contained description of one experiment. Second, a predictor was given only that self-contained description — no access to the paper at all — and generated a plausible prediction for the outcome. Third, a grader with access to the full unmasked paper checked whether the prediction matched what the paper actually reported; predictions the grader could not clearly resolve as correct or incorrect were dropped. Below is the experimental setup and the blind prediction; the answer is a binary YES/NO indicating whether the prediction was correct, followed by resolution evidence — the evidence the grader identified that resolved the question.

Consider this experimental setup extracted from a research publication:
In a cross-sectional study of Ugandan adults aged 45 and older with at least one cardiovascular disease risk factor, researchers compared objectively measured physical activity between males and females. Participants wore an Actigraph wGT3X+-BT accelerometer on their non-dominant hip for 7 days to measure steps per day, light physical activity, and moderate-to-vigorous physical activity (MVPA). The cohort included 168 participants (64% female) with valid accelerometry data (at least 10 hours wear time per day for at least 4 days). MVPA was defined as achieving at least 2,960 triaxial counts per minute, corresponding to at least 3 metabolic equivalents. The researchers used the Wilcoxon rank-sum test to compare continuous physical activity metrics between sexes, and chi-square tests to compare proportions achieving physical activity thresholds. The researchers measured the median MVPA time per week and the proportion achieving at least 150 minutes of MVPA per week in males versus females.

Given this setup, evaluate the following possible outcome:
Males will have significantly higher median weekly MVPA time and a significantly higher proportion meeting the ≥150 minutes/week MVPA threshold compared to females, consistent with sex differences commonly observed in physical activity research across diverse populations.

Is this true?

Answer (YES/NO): YES